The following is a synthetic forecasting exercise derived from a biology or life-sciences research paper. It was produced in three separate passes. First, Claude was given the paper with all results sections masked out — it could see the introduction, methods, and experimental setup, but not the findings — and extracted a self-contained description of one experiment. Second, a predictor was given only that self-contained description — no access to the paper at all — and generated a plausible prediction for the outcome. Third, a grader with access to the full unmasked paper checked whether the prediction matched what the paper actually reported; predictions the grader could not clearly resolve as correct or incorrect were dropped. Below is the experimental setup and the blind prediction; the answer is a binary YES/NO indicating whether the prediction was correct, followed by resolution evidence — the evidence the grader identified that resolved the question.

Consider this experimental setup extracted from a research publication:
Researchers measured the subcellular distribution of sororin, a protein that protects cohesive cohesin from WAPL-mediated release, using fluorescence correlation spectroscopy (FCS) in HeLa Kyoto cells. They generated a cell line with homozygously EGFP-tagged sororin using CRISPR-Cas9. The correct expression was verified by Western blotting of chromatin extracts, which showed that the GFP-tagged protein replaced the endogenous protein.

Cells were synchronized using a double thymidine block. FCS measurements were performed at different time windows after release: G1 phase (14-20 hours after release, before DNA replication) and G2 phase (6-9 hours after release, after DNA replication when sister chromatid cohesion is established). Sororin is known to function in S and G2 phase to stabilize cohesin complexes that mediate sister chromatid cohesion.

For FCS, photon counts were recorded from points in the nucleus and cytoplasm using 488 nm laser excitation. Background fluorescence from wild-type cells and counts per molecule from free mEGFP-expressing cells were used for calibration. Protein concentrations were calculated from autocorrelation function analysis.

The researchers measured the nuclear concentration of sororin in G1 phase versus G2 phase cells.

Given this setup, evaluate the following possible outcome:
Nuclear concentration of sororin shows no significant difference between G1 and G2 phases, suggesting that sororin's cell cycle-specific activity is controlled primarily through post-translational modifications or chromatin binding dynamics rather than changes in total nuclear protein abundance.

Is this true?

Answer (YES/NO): NO